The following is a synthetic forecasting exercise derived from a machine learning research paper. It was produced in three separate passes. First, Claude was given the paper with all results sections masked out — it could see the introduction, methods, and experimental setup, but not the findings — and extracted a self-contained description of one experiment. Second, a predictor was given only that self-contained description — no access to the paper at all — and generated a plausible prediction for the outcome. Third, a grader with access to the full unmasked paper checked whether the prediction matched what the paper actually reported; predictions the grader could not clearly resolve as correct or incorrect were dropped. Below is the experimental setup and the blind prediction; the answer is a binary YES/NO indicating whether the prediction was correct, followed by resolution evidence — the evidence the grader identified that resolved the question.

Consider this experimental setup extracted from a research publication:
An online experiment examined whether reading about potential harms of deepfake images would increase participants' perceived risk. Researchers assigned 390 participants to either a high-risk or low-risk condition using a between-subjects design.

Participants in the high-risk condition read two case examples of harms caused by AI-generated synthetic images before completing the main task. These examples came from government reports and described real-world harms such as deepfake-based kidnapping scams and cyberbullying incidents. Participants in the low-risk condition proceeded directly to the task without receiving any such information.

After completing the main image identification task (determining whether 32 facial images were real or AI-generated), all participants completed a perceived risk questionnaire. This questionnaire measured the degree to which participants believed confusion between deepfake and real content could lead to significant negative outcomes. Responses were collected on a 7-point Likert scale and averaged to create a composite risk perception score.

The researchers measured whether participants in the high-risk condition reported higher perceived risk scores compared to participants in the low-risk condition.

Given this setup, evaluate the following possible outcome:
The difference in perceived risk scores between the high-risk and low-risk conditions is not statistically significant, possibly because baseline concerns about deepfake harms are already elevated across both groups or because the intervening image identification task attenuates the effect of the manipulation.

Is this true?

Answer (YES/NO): YES